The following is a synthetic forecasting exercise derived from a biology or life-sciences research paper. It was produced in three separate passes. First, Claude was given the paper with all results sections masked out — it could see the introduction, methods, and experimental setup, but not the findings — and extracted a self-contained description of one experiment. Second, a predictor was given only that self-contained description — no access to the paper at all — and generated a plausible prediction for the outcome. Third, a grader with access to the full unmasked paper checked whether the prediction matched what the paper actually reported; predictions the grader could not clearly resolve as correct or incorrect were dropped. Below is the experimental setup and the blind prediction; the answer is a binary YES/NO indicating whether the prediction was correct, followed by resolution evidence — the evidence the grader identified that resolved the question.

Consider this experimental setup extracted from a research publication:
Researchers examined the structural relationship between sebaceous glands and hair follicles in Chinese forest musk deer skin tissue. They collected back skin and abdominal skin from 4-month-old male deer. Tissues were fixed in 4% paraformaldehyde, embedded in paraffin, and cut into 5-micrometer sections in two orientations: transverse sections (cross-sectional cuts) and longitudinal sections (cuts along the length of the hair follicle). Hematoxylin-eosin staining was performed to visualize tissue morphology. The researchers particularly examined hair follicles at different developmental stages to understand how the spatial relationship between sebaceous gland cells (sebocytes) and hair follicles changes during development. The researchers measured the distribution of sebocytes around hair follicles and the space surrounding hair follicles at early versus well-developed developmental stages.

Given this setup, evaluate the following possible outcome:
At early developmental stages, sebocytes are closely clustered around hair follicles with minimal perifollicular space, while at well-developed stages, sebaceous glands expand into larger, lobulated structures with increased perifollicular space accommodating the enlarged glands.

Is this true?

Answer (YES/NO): NO